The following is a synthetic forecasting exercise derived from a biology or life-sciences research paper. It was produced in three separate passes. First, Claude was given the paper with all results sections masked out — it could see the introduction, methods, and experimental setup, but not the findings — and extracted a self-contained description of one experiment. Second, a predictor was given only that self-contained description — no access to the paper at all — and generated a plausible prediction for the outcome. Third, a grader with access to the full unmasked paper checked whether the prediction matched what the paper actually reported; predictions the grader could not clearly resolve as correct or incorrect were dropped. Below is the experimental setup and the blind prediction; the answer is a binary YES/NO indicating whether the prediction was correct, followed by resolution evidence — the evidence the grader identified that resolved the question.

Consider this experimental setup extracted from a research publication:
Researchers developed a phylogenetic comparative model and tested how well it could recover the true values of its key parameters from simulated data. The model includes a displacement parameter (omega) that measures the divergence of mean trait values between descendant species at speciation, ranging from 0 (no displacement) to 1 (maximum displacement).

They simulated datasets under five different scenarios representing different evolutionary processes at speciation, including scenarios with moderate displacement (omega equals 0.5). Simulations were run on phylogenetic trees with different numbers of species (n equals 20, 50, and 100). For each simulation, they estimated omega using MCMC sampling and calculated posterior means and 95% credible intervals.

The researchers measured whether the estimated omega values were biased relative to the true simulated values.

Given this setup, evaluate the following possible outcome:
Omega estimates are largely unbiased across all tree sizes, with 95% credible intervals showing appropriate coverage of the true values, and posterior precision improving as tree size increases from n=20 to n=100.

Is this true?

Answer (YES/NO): NO